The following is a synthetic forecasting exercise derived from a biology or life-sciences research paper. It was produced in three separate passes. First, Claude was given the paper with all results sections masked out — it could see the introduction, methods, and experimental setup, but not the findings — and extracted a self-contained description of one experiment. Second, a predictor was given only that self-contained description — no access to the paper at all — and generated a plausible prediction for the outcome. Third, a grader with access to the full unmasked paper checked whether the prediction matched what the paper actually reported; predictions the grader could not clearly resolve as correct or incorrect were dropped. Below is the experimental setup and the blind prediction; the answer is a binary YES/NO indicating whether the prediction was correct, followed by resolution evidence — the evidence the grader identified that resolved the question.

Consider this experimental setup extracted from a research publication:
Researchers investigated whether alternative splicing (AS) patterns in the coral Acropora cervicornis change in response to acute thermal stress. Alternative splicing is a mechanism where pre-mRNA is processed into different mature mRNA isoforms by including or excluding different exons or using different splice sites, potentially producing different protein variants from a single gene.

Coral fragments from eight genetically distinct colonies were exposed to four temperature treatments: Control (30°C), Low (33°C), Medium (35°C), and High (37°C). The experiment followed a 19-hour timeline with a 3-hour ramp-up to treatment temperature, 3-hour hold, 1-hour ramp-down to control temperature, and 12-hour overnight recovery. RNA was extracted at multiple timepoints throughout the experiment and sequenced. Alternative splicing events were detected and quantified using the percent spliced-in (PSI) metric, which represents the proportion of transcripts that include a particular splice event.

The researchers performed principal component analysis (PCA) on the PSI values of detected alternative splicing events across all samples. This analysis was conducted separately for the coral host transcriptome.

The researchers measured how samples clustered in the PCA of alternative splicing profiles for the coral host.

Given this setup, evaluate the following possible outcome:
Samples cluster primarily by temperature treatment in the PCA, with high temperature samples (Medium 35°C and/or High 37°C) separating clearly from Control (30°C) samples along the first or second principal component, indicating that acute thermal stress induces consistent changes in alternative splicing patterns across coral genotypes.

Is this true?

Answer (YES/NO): YES